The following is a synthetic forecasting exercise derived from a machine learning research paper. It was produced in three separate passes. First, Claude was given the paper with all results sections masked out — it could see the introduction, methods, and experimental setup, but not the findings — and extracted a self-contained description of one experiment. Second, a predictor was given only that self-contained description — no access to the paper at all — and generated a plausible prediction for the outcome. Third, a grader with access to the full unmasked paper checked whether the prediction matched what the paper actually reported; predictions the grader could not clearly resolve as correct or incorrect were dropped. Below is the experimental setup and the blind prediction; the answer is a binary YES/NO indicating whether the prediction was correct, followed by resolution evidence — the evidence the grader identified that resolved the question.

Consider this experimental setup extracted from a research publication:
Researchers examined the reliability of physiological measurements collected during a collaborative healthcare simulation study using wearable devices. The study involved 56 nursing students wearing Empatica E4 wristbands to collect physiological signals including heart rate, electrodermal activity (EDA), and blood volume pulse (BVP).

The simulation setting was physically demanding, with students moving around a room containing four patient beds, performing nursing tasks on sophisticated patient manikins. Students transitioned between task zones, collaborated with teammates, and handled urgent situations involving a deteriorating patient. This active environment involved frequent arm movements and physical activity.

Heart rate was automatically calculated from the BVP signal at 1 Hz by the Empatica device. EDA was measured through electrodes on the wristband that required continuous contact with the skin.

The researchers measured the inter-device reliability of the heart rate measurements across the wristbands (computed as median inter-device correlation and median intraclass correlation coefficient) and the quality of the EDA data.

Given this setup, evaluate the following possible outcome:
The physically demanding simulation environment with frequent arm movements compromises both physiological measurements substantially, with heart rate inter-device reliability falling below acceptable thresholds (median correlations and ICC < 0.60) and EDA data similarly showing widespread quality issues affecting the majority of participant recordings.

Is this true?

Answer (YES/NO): NO